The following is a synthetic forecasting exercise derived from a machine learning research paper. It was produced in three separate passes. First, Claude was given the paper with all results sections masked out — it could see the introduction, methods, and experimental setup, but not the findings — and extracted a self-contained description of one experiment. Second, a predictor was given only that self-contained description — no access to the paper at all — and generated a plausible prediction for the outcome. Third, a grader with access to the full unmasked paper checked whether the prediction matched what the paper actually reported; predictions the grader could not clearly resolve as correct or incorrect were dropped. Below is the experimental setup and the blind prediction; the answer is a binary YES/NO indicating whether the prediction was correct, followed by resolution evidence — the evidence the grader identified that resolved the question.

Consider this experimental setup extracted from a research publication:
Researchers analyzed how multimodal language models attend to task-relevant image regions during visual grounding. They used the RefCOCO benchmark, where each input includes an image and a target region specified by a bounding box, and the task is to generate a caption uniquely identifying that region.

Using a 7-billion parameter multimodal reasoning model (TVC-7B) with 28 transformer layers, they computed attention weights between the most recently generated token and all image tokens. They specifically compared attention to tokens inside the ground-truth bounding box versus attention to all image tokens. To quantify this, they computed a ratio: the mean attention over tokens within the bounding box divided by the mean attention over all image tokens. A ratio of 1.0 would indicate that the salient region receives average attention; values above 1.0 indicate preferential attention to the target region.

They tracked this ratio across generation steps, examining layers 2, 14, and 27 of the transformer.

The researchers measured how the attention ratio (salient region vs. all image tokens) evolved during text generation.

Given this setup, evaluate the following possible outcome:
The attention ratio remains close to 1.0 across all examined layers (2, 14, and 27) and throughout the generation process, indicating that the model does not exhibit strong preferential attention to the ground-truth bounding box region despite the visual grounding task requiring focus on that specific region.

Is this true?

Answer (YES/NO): NO